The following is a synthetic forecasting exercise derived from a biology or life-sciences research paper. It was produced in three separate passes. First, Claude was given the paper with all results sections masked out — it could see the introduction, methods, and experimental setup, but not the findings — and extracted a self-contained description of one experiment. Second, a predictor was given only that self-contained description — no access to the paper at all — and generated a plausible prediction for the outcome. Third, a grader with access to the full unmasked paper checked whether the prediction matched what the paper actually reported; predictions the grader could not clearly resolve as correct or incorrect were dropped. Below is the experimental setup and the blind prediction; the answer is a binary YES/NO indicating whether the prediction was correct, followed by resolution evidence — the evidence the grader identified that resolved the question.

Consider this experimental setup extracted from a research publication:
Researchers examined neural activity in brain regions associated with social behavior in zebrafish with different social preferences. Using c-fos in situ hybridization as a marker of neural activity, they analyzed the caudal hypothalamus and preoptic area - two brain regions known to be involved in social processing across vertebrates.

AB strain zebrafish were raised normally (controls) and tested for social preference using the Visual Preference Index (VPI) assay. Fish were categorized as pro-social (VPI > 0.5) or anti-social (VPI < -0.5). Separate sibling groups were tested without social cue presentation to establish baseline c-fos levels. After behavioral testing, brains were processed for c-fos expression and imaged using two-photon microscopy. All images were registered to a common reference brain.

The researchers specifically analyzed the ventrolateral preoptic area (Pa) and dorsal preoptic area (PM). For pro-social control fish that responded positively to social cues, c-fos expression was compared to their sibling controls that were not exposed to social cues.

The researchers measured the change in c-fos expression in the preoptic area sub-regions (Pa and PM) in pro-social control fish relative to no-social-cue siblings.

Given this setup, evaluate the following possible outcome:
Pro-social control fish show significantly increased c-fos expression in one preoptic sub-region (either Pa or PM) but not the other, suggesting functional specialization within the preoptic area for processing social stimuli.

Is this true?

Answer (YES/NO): NO